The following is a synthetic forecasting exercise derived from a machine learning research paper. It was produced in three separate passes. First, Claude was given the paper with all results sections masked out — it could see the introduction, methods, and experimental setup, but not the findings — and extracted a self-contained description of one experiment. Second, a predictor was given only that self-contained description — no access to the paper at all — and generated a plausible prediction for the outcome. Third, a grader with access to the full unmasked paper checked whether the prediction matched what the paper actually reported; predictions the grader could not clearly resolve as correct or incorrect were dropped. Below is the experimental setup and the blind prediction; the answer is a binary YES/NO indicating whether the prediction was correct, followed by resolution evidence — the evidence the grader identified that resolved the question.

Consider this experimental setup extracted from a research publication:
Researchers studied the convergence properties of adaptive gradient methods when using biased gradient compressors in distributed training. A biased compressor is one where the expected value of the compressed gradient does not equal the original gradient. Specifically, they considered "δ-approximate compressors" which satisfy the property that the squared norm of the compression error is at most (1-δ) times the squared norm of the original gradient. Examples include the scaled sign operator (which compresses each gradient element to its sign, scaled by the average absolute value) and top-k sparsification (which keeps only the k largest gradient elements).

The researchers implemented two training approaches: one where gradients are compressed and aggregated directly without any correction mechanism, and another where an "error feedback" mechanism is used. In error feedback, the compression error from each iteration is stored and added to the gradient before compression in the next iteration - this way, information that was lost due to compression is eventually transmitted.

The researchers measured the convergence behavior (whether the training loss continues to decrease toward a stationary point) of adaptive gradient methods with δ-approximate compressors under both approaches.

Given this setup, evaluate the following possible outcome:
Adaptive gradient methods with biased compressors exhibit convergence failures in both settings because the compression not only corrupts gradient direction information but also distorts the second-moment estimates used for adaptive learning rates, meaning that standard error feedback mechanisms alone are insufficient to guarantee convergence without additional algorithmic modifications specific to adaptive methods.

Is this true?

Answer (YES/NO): NO